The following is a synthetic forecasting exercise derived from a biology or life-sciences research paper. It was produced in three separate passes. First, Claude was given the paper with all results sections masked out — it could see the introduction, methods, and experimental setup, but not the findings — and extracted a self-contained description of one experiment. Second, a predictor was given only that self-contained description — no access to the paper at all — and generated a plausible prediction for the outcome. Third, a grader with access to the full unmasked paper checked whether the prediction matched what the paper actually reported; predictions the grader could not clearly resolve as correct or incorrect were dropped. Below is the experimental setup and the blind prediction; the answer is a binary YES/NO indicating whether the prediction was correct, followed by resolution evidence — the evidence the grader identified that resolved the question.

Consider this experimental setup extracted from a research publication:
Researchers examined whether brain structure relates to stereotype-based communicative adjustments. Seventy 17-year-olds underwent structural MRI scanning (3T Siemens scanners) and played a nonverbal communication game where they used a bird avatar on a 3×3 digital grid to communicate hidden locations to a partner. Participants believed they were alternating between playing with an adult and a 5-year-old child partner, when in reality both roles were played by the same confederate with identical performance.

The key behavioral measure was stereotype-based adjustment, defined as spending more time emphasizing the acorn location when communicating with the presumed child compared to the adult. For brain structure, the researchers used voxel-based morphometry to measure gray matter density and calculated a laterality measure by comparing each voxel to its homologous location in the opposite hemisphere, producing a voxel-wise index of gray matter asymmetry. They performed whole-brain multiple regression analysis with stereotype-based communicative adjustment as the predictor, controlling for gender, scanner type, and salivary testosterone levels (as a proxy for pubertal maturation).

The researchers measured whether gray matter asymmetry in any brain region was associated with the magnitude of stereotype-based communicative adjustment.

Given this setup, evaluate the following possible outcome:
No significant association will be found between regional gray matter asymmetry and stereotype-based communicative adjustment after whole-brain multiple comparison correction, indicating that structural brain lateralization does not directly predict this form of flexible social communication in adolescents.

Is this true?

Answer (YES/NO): NO